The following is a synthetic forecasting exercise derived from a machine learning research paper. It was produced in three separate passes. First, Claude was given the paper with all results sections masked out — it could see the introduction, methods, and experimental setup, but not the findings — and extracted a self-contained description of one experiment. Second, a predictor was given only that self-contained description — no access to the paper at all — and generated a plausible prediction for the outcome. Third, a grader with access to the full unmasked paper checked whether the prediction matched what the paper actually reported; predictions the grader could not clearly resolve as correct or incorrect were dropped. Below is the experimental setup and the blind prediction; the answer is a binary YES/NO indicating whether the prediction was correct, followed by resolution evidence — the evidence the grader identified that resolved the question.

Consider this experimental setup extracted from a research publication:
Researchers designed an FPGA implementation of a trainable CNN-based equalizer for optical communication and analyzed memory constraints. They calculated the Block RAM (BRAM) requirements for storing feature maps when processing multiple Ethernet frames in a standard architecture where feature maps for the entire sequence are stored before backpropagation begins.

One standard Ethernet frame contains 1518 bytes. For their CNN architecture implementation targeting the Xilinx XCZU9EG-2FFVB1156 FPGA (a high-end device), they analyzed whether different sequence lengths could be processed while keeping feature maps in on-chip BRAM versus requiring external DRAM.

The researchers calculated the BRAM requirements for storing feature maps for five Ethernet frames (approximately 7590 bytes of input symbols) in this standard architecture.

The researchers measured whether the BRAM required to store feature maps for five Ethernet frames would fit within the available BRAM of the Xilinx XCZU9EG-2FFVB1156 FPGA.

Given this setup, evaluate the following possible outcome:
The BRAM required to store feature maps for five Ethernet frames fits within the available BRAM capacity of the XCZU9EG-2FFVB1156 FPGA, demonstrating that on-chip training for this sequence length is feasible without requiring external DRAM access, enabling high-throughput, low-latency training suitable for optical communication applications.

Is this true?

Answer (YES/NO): NO